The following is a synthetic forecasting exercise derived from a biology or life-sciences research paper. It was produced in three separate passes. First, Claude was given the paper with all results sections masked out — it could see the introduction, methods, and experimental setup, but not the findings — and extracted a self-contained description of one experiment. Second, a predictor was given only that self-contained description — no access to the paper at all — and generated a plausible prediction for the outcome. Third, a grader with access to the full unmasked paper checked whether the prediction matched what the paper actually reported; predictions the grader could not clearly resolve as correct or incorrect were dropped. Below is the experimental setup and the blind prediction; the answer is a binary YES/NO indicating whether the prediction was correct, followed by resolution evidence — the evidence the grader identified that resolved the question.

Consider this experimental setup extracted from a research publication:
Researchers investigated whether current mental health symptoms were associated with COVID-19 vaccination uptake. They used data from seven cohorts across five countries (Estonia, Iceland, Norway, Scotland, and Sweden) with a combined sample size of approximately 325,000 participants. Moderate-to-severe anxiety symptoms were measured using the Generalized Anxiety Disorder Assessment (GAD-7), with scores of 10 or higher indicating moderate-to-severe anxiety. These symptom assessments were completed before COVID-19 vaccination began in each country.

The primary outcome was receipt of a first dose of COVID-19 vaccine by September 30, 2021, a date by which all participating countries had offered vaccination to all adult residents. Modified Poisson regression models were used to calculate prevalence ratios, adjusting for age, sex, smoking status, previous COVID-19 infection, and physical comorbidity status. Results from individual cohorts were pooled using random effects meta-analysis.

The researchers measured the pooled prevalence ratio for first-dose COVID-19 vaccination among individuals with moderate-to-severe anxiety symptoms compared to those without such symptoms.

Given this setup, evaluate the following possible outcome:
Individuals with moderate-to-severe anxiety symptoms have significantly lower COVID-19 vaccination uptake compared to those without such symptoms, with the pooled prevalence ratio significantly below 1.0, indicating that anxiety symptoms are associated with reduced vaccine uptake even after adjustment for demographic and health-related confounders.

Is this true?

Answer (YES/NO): NO